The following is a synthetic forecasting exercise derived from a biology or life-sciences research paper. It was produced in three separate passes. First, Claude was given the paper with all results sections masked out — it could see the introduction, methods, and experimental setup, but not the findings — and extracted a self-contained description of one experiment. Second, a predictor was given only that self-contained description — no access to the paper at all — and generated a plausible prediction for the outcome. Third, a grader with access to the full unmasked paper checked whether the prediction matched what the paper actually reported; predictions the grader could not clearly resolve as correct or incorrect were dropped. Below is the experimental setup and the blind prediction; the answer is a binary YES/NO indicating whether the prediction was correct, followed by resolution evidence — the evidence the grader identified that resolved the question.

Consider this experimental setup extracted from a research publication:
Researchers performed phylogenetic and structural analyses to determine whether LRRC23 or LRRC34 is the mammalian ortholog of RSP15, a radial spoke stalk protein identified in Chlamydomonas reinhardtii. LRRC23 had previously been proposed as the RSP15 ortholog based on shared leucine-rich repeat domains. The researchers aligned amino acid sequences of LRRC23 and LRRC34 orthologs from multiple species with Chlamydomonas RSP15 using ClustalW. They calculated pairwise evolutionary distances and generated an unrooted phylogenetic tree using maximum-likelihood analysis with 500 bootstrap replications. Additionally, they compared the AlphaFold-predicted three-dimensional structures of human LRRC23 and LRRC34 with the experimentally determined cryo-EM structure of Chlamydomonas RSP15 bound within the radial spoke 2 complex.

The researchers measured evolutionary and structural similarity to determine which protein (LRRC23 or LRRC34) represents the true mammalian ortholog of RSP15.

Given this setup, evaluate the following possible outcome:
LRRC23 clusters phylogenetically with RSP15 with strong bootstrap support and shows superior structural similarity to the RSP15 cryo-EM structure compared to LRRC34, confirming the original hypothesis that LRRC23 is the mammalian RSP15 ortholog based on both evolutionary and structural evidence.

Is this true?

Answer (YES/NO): NO